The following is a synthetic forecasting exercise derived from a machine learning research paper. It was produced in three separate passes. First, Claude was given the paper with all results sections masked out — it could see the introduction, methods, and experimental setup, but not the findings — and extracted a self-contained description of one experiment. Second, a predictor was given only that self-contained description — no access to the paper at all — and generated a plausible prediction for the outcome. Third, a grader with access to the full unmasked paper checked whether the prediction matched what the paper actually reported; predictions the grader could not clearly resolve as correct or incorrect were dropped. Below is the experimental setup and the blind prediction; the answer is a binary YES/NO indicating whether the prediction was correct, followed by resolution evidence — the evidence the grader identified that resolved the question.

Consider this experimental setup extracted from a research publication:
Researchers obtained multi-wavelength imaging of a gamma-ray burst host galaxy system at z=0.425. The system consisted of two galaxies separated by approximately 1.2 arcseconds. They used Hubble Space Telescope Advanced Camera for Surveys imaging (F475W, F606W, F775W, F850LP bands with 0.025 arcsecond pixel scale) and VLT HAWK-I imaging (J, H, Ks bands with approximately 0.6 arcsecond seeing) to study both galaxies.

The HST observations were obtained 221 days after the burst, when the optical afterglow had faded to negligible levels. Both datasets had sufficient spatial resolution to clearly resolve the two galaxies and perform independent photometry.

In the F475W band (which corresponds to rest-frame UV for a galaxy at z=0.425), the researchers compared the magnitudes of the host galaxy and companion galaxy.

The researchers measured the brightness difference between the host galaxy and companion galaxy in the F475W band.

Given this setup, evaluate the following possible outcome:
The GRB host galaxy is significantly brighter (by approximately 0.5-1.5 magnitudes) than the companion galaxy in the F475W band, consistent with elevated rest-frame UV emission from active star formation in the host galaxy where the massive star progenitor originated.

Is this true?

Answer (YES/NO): YES